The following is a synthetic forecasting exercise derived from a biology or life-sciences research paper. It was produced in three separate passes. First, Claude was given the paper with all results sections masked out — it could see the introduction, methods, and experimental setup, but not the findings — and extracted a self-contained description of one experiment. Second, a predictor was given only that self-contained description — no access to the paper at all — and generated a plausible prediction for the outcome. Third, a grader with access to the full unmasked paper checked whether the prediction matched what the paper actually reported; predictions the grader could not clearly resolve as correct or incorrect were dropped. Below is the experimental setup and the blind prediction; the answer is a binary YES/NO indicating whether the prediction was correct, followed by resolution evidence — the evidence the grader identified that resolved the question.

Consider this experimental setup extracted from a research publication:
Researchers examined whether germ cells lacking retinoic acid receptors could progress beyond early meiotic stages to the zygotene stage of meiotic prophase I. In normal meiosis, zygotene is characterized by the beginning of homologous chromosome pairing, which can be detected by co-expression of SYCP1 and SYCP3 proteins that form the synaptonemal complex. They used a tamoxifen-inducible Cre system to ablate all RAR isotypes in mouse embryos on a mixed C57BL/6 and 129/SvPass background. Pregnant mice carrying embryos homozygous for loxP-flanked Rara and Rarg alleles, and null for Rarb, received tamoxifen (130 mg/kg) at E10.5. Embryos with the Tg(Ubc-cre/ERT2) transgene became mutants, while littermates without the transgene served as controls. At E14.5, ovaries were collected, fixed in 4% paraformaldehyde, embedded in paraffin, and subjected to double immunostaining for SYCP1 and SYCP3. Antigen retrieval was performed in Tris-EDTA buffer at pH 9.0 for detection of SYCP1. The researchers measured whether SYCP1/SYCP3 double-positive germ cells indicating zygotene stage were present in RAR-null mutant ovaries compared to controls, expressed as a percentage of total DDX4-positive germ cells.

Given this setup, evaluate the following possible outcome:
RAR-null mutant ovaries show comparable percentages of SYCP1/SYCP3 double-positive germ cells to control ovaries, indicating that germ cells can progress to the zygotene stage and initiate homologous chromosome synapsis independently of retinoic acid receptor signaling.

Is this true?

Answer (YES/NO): YES